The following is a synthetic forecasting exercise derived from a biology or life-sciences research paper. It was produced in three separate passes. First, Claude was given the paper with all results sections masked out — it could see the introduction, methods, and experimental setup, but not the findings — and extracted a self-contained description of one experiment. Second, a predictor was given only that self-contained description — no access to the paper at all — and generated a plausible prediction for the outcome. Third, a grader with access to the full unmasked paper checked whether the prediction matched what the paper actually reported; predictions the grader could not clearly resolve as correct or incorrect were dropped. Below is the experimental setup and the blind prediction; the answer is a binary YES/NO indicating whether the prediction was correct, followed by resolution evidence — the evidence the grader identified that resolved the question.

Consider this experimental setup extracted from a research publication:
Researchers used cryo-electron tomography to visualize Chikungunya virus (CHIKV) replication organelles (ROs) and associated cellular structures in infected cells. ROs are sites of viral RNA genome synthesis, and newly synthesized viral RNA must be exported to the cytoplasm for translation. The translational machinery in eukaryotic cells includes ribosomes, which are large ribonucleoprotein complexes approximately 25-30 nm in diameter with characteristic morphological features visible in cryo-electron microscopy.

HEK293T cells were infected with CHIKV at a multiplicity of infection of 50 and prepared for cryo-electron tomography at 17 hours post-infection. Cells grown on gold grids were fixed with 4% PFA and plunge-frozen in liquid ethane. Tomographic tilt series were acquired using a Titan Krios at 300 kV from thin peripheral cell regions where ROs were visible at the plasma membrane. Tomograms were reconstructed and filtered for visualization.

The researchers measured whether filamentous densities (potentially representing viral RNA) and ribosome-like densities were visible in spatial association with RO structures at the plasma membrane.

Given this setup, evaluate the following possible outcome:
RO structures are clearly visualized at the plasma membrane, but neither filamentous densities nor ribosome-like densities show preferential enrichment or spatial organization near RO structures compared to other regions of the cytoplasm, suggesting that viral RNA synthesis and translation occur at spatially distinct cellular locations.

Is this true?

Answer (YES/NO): NO